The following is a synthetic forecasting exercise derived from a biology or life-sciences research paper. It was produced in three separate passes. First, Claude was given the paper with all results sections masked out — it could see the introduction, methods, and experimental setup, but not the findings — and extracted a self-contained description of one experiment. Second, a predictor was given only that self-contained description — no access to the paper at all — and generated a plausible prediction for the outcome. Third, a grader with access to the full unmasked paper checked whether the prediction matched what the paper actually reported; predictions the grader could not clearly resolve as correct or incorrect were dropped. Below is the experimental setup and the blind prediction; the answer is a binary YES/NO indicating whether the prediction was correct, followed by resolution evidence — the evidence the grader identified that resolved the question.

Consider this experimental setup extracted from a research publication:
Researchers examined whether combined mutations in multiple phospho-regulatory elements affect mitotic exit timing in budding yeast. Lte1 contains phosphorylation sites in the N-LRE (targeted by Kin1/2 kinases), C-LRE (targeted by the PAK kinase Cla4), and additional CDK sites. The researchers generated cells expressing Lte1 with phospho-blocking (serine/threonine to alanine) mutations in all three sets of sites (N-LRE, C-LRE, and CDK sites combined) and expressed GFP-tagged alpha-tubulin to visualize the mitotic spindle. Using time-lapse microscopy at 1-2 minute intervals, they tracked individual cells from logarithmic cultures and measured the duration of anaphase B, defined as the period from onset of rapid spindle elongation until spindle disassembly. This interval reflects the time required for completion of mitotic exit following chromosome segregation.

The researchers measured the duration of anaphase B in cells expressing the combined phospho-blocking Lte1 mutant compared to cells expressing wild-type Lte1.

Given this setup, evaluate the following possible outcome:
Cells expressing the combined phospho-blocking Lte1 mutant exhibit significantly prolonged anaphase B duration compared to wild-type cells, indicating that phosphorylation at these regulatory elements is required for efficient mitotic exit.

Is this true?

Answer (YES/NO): YES